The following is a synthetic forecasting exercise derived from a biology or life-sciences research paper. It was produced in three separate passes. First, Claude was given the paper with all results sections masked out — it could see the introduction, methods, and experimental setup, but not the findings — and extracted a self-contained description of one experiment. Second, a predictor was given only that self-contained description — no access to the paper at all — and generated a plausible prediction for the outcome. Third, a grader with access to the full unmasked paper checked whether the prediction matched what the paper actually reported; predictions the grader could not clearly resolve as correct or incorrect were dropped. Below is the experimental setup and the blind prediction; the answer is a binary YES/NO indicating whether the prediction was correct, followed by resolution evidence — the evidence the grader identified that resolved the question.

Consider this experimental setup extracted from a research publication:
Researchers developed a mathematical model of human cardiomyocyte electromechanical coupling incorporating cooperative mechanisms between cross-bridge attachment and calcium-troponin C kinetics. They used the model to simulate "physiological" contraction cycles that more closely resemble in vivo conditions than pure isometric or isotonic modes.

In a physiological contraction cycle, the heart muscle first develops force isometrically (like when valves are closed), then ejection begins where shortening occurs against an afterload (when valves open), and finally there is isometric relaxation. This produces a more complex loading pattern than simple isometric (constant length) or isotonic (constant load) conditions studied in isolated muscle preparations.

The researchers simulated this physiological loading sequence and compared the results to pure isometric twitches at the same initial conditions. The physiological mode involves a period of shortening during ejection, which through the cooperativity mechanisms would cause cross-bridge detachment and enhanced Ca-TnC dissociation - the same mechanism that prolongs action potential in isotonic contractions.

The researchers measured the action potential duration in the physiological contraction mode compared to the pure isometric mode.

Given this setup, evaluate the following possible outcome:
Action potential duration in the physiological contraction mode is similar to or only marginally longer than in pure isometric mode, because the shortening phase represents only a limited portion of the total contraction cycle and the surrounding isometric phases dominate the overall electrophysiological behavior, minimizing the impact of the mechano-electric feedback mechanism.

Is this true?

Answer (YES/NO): NO